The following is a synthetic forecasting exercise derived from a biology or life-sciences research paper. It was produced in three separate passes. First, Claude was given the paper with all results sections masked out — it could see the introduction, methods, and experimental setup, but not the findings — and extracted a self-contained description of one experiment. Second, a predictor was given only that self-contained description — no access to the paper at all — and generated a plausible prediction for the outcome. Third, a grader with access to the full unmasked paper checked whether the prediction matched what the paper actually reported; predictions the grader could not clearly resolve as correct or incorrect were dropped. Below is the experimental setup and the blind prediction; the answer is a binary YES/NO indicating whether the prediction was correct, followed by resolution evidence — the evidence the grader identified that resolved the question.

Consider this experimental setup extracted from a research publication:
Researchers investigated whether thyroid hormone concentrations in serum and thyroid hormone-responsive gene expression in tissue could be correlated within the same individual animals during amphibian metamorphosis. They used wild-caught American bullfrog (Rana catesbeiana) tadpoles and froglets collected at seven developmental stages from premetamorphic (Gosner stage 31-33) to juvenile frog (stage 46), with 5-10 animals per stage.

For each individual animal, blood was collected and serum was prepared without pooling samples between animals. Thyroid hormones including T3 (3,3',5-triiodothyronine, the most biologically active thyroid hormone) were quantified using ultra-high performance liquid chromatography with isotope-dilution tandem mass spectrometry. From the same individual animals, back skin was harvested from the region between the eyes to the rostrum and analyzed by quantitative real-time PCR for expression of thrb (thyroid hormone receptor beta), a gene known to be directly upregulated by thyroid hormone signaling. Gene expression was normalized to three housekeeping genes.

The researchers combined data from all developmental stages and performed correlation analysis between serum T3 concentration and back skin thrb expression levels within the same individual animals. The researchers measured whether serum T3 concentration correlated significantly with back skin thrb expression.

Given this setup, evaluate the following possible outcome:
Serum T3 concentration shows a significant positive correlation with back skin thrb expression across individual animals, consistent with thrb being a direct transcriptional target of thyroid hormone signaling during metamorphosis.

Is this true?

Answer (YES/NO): YES